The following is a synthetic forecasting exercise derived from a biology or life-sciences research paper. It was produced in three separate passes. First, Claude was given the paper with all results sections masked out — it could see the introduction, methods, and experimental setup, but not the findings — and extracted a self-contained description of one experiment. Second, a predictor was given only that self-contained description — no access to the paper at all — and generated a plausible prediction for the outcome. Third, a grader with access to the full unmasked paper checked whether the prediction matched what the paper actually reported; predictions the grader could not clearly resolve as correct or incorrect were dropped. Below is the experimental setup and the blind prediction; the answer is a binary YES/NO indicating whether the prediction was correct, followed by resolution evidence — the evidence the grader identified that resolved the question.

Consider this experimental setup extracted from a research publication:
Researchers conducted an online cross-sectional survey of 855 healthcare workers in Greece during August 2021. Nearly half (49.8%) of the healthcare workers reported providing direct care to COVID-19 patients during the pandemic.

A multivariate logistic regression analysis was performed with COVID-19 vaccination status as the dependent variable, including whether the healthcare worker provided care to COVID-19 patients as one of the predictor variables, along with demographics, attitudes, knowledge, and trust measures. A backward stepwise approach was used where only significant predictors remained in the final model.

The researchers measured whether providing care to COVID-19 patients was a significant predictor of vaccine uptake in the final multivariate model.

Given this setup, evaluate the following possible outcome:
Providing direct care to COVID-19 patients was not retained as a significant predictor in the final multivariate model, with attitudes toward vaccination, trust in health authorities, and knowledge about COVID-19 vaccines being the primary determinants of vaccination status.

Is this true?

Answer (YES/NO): YES